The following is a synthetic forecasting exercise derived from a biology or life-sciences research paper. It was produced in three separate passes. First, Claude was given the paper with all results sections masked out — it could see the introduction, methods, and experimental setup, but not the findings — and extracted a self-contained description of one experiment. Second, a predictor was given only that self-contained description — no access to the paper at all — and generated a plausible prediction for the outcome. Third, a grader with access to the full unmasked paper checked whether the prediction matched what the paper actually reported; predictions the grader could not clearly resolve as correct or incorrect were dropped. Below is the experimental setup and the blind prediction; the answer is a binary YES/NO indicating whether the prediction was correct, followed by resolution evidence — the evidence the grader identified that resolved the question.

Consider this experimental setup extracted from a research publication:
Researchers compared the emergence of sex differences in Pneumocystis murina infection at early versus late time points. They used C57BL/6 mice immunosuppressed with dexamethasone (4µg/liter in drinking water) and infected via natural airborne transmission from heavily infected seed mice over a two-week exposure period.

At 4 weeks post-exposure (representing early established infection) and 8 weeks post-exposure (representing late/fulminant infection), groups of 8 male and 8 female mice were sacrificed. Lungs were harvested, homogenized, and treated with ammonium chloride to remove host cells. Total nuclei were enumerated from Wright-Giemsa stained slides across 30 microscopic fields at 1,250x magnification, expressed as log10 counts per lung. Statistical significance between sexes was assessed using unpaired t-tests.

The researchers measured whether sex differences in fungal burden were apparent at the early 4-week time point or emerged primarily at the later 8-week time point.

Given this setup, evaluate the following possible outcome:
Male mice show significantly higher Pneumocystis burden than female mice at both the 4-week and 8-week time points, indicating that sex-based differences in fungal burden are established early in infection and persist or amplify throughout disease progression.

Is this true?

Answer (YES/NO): NO